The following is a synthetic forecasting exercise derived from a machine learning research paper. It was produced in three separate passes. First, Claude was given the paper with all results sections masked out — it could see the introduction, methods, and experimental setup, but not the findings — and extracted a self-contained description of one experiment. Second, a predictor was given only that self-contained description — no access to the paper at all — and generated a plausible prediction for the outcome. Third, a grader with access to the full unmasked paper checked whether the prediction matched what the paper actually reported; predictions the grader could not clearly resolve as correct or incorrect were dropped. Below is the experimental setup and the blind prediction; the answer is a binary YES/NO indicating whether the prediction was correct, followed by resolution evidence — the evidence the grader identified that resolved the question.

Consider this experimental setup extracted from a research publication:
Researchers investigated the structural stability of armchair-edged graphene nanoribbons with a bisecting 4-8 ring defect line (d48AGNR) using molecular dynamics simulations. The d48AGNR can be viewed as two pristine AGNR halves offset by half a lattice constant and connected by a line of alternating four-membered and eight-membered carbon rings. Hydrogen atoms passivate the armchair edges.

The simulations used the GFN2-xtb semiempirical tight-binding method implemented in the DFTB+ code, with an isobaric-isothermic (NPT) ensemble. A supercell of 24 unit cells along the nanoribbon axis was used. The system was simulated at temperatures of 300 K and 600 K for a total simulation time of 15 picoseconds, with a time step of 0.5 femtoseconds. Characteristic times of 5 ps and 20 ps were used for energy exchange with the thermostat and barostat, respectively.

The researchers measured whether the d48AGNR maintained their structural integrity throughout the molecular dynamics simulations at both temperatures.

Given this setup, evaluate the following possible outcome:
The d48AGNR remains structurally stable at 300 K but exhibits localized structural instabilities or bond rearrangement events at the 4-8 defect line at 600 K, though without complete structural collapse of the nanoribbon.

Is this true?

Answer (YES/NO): NO